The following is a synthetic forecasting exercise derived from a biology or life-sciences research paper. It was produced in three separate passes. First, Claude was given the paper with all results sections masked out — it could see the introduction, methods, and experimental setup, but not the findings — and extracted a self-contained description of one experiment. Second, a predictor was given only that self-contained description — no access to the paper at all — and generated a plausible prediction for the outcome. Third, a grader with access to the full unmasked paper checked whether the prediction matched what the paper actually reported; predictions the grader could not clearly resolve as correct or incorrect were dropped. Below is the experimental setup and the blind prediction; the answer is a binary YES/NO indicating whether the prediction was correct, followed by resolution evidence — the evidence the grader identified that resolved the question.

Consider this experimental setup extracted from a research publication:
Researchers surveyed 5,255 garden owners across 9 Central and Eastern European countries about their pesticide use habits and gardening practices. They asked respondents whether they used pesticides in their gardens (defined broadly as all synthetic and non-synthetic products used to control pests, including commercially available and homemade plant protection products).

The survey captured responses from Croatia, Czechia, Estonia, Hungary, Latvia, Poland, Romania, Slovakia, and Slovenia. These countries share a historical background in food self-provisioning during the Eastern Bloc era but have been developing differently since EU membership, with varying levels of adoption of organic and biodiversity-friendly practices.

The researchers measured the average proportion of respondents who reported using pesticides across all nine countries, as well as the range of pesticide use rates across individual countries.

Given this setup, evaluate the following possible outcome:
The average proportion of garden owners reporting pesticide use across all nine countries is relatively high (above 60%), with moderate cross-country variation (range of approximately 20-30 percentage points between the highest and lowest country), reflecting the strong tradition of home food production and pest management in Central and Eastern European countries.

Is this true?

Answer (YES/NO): NO